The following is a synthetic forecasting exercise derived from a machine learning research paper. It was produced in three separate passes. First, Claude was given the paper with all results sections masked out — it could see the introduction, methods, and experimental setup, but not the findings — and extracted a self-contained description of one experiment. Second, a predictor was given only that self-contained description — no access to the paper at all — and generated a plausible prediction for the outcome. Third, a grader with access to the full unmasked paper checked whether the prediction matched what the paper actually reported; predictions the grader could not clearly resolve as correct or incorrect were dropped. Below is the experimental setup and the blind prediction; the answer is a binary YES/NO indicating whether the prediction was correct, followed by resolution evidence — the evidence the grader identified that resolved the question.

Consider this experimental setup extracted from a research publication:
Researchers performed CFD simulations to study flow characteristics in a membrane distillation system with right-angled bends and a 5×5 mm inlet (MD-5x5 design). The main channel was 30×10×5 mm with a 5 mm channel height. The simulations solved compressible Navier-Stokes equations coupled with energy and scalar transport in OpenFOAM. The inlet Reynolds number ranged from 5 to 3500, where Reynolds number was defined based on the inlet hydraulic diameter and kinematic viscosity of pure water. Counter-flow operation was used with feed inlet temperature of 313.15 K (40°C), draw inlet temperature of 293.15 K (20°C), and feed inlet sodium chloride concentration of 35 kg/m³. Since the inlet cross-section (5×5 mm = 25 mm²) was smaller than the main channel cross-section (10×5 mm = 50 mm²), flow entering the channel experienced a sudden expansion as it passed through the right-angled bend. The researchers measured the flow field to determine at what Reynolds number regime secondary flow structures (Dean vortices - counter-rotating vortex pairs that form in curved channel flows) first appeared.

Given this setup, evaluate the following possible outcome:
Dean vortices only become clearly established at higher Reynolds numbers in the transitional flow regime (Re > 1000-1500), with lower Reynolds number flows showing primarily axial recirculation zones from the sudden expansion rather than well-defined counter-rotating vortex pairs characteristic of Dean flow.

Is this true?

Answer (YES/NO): NO